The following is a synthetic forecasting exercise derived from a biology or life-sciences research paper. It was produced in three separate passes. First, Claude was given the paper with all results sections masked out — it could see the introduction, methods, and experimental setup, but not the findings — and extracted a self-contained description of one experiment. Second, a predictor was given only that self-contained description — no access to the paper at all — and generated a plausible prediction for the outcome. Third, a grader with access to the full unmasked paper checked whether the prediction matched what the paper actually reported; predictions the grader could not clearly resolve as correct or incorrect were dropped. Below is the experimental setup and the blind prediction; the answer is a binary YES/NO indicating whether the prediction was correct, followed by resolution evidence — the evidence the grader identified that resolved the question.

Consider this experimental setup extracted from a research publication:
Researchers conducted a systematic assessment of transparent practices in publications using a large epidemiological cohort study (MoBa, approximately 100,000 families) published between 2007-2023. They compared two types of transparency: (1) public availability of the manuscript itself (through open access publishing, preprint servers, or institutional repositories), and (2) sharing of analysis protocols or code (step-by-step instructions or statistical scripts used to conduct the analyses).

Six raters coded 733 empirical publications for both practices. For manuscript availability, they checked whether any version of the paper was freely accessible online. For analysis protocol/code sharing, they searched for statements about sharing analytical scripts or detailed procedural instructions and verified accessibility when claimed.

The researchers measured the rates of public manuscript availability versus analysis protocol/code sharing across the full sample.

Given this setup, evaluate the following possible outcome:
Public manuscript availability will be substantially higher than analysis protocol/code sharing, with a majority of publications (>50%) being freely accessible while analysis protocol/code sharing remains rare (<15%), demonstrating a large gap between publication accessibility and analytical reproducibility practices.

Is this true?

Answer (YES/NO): YES